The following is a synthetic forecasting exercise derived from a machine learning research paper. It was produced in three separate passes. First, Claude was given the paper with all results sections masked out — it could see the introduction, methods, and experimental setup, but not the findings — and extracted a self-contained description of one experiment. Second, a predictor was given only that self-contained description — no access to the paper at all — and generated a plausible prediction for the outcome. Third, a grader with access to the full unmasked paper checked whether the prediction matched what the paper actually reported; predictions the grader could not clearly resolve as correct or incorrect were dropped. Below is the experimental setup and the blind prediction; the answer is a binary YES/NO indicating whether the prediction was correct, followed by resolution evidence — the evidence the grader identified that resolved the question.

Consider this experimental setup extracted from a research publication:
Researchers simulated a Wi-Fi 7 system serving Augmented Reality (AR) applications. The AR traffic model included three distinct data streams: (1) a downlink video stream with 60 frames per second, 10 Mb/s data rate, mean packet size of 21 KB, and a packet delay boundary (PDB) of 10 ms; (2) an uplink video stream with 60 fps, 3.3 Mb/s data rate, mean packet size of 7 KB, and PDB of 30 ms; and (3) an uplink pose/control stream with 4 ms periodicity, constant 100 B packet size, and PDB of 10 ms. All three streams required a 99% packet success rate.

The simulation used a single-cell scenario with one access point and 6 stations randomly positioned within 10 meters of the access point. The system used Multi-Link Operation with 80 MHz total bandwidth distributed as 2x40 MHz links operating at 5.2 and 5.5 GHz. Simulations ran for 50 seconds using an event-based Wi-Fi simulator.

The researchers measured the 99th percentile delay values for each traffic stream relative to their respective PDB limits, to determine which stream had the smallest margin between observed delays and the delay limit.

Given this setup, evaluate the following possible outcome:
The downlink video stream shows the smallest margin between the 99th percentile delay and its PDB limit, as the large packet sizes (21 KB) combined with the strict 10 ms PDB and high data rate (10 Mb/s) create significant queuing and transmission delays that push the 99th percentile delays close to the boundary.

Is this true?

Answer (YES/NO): YES